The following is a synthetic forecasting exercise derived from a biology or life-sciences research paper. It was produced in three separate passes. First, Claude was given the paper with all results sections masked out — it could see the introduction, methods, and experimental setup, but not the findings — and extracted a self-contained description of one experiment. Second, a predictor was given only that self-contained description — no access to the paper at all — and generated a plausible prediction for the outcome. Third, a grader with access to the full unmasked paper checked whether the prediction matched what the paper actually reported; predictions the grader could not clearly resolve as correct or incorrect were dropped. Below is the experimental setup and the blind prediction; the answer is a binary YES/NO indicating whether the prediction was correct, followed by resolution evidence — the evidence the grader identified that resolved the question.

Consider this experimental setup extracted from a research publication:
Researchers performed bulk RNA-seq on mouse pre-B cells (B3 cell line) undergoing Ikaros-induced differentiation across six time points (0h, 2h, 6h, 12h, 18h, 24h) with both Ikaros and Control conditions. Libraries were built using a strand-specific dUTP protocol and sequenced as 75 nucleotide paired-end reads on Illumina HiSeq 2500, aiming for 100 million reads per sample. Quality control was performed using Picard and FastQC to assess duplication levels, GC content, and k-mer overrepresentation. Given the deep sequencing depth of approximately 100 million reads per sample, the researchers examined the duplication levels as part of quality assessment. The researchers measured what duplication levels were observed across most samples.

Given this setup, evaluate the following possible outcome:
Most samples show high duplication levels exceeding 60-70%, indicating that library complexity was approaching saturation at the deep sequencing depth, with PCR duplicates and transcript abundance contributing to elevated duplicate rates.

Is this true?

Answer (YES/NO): YES